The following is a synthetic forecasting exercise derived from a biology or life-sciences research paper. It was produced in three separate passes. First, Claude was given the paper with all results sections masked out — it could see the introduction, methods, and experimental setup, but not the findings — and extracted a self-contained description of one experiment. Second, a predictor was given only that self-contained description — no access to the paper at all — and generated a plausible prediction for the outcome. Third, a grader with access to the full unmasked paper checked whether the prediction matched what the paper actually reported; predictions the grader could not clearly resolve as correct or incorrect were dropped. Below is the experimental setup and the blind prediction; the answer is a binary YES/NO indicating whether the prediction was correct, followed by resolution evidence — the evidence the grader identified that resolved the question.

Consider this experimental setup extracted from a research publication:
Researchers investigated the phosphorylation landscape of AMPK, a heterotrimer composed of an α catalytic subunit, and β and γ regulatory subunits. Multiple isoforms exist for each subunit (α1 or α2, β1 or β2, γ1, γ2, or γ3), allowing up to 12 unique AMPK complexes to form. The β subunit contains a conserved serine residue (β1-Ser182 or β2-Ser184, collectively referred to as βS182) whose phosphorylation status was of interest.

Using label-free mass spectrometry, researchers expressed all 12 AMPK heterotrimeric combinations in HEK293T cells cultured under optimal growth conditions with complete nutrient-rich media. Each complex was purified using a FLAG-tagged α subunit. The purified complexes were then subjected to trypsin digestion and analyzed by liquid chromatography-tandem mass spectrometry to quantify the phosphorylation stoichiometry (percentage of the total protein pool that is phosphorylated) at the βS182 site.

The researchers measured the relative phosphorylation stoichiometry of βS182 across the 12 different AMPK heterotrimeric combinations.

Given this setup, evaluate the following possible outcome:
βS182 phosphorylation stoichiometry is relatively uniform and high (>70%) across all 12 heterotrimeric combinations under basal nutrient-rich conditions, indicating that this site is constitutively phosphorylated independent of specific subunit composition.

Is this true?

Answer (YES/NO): NO